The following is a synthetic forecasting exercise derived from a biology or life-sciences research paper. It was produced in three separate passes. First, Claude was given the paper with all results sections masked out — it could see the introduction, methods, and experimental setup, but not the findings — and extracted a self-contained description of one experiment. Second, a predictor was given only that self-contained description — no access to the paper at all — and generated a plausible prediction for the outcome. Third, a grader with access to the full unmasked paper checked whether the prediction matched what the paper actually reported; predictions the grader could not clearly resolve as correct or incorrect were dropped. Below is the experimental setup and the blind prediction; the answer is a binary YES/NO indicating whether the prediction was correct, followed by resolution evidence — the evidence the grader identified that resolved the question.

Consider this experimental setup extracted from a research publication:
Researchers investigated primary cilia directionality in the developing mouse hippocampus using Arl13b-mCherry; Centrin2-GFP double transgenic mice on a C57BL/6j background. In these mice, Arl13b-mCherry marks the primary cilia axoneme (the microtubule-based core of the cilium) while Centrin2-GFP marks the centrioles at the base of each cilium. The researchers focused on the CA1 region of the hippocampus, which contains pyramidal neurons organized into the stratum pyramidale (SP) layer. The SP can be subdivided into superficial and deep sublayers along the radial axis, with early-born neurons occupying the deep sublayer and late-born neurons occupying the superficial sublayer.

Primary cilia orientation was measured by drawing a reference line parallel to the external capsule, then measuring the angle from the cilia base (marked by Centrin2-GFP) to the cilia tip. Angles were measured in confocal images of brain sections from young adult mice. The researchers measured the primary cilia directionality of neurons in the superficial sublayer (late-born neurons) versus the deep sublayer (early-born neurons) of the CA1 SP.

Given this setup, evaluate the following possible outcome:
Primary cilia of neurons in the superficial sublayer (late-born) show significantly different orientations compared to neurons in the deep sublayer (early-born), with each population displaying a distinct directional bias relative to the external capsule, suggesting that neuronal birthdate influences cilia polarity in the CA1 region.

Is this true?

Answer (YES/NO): YES